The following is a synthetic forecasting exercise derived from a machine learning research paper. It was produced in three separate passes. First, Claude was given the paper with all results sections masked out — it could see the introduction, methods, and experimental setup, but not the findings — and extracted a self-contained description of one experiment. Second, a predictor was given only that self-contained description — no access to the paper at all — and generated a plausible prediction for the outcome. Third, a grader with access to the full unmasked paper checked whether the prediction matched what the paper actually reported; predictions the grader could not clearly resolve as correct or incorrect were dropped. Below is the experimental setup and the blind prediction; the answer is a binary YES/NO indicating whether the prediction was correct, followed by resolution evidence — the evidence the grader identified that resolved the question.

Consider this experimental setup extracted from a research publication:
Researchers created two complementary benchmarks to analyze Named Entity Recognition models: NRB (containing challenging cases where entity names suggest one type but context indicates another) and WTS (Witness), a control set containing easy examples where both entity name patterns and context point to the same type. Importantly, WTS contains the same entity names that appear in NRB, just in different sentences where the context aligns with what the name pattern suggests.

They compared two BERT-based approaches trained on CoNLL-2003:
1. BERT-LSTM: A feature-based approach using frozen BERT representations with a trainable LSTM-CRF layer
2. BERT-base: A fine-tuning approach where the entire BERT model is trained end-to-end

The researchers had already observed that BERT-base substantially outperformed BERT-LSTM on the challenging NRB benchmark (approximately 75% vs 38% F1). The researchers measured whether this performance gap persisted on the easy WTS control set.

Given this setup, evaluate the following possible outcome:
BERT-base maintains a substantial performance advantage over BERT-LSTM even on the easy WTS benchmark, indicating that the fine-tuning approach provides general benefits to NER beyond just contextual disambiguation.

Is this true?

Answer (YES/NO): NO